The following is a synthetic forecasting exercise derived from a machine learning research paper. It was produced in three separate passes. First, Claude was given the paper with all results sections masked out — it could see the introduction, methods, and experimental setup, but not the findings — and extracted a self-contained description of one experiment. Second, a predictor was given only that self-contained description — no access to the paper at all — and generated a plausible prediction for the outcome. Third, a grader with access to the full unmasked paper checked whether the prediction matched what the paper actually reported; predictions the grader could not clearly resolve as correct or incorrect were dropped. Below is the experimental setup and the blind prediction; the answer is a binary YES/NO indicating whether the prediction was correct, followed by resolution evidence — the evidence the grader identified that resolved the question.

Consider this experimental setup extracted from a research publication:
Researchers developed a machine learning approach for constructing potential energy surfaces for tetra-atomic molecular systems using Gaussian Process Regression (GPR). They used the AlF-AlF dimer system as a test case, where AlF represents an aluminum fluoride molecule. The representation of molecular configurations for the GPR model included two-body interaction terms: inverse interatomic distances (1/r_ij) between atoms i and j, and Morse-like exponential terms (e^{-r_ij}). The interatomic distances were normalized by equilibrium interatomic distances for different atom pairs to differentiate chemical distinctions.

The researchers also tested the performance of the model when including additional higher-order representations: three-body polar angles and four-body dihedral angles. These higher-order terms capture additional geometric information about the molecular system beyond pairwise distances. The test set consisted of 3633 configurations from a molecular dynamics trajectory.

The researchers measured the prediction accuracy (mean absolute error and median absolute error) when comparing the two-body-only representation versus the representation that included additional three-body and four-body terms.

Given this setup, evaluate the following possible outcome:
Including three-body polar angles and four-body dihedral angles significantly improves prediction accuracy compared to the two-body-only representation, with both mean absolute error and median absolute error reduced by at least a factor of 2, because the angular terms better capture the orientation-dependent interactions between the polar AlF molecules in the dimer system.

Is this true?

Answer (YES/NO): NO